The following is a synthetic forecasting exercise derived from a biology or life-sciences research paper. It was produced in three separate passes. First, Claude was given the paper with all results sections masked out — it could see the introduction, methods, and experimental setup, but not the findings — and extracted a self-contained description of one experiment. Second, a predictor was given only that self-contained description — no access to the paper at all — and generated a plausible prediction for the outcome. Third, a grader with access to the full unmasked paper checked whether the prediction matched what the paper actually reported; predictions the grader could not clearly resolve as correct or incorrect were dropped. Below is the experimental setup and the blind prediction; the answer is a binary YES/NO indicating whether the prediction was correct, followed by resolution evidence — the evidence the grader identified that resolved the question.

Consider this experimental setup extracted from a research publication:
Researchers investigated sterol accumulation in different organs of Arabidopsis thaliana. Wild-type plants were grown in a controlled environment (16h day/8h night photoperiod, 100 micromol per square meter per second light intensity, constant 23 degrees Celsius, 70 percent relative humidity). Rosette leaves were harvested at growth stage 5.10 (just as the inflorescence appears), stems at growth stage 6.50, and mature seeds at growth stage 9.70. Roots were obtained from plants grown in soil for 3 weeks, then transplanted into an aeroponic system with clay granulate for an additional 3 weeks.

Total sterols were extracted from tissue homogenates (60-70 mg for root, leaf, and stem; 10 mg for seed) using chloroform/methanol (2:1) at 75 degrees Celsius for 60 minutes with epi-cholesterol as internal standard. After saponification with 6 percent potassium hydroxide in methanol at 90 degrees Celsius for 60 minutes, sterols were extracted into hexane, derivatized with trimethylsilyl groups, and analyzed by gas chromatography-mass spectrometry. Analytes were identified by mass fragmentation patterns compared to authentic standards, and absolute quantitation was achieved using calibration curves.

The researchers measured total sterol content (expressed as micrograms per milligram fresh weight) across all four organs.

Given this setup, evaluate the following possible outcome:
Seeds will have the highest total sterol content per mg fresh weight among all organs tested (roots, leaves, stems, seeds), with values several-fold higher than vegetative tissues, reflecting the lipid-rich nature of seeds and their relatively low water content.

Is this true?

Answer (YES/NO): YES